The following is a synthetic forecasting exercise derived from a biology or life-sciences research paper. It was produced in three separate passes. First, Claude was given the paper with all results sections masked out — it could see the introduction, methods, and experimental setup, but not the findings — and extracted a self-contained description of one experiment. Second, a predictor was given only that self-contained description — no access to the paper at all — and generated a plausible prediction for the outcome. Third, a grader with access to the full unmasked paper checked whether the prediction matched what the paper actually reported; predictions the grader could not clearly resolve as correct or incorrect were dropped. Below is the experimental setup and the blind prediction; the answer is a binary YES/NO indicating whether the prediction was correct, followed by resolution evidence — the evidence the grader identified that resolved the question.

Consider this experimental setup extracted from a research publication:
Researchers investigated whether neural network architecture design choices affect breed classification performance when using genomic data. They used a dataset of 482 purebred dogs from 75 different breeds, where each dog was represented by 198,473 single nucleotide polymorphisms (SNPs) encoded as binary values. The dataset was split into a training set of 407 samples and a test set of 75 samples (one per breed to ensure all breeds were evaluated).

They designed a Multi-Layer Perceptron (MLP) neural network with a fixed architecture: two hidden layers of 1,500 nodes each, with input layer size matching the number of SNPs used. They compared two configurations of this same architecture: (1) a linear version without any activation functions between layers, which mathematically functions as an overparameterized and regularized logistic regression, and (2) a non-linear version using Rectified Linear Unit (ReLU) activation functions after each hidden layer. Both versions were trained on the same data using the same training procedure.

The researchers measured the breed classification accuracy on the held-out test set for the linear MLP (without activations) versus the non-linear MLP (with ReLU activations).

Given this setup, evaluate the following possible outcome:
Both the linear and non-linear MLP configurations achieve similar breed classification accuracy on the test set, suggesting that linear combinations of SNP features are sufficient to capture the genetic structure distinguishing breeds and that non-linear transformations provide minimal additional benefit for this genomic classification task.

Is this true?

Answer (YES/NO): NO